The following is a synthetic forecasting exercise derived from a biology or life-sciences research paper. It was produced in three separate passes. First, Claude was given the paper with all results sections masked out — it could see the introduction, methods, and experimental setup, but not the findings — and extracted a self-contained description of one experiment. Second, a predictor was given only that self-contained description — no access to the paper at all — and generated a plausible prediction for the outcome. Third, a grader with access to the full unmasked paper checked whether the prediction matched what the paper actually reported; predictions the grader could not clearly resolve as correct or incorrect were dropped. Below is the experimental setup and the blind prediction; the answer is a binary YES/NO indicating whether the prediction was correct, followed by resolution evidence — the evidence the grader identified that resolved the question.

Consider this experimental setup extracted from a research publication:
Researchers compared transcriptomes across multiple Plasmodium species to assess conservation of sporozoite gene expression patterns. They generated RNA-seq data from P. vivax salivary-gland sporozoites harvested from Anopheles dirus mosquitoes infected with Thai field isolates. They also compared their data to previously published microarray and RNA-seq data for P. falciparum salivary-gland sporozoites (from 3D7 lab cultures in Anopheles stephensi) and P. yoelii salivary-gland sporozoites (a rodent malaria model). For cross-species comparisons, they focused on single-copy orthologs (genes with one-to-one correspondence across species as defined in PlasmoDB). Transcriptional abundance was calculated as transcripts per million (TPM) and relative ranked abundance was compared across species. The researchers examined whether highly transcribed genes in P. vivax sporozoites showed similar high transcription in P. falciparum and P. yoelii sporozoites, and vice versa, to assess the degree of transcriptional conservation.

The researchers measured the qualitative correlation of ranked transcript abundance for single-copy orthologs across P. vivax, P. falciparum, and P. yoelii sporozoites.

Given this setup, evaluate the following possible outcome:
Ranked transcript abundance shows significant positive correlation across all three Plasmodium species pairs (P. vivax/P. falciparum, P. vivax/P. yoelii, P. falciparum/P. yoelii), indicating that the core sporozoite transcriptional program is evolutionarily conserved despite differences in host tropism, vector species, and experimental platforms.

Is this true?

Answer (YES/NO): NO